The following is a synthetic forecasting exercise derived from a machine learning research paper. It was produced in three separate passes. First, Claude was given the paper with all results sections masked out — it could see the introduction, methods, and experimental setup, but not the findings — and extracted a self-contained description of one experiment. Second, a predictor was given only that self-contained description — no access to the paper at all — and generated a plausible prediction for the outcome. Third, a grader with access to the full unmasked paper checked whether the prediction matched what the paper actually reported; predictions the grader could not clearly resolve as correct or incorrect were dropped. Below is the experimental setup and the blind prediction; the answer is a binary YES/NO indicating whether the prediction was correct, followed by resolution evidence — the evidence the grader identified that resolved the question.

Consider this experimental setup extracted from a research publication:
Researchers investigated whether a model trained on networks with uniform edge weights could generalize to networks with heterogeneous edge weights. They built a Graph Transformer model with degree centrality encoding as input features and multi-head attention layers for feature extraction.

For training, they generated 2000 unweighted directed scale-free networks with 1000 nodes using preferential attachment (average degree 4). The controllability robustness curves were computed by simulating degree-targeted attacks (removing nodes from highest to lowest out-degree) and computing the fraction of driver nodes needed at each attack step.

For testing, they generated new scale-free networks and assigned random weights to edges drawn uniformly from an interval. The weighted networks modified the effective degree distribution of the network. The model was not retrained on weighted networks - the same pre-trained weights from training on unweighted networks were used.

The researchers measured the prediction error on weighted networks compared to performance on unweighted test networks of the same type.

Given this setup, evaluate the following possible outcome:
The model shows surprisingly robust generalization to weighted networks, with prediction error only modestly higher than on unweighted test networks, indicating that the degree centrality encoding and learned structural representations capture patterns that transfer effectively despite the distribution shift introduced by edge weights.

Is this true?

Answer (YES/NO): YES